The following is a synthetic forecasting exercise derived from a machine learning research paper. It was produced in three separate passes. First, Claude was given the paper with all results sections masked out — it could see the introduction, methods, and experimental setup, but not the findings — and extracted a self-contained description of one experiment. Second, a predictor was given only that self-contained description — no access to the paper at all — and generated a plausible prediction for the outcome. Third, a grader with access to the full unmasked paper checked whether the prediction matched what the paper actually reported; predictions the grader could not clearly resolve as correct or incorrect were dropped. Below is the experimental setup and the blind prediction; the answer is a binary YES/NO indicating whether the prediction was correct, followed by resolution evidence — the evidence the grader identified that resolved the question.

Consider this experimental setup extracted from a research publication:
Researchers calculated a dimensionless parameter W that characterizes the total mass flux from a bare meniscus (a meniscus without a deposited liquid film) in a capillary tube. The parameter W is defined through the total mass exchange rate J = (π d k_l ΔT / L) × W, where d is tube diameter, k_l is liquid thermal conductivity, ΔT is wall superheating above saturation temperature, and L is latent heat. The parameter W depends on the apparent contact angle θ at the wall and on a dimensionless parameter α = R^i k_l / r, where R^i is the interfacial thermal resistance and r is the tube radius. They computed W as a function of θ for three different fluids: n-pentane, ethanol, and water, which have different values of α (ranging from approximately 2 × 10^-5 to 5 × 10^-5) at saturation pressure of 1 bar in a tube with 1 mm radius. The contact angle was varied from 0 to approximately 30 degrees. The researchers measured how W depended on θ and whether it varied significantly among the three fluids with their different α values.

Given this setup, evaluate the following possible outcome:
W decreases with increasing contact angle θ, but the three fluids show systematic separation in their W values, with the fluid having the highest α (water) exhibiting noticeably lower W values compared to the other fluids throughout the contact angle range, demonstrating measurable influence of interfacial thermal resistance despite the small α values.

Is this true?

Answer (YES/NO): NO